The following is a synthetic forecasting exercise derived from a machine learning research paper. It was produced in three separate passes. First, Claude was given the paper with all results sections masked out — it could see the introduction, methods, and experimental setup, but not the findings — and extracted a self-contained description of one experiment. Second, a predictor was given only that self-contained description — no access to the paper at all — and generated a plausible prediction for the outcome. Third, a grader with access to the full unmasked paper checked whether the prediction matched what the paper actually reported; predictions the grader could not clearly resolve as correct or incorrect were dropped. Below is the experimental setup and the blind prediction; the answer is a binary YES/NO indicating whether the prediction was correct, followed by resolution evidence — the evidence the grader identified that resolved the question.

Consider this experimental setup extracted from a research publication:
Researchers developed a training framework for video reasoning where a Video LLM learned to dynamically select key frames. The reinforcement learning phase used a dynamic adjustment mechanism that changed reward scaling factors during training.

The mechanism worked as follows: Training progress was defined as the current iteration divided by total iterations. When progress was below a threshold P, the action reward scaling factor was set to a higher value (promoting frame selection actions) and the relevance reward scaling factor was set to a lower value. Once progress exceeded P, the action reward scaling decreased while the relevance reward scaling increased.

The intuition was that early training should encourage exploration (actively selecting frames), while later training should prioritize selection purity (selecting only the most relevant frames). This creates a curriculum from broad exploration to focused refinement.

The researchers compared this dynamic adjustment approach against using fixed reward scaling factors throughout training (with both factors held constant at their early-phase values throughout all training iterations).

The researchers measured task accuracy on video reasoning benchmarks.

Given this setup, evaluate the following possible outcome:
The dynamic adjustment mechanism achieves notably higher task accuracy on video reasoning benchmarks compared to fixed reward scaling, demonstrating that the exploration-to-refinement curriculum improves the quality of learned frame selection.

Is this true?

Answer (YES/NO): YES